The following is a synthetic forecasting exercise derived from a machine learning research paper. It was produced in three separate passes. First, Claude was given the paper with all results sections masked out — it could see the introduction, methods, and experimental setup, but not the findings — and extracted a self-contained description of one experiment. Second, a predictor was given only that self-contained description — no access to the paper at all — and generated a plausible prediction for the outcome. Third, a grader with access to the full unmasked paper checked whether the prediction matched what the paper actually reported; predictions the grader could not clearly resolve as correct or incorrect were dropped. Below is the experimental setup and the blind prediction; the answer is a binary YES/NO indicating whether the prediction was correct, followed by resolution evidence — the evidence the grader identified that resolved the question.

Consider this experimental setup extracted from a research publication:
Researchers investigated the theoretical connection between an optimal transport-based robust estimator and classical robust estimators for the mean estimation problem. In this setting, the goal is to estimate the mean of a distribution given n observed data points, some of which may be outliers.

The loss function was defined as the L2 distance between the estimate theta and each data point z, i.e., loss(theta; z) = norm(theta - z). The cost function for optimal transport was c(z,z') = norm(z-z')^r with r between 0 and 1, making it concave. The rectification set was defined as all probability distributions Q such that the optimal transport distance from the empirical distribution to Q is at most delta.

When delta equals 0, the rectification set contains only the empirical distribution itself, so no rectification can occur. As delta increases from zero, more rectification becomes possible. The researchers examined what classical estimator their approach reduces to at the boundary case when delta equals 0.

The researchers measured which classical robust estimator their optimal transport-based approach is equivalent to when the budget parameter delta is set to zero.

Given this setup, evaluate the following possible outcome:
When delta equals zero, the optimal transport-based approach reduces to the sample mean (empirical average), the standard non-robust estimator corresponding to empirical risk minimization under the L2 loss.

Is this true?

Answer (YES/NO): NO